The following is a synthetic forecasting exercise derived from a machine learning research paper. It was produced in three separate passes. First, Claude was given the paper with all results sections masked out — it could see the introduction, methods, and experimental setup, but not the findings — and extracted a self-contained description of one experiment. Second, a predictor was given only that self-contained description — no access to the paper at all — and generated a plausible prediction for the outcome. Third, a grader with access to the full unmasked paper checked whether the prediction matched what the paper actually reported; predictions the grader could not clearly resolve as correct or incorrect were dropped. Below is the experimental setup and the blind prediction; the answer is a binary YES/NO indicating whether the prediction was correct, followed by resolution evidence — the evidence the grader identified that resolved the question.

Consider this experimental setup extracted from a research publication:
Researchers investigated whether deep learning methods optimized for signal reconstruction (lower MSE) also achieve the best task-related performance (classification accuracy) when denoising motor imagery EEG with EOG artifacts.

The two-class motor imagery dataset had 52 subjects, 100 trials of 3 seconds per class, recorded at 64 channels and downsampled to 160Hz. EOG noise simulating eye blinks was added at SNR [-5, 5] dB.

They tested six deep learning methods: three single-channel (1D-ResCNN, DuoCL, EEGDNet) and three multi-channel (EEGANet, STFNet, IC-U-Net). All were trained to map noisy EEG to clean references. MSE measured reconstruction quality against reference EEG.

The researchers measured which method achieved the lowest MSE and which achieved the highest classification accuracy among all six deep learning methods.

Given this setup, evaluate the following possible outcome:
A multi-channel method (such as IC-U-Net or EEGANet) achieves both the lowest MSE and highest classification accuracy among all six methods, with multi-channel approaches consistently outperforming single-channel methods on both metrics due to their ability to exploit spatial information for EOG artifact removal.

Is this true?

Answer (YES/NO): NO